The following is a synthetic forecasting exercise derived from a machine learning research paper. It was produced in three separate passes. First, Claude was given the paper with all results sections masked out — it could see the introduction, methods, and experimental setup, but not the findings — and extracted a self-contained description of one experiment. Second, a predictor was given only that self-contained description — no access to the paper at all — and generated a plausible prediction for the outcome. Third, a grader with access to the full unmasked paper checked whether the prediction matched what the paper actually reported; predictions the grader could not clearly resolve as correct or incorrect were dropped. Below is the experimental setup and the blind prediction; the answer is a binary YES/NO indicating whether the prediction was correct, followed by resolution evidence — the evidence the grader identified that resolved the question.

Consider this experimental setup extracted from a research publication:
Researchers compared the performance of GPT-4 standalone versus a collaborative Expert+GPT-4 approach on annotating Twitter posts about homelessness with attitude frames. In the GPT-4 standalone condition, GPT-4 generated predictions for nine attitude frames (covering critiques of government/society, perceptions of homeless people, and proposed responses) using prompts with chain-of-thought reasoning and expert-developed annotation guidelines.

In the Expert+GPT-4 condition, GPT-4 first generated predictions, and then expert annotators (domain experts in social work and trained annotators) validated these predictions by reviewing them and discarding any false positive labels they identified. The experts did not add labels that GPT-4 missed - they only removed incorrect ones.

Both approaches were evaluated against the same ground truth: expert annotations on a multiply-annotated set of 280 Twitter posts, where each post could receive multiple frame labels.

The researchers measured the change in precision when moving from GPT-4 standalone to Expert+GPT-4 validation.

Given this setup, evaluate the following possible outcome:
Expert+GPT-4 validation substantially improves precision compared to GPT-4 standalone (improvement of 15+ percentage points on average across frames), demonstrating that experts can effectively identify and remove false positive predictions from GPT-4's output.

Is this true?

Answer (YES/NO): NO